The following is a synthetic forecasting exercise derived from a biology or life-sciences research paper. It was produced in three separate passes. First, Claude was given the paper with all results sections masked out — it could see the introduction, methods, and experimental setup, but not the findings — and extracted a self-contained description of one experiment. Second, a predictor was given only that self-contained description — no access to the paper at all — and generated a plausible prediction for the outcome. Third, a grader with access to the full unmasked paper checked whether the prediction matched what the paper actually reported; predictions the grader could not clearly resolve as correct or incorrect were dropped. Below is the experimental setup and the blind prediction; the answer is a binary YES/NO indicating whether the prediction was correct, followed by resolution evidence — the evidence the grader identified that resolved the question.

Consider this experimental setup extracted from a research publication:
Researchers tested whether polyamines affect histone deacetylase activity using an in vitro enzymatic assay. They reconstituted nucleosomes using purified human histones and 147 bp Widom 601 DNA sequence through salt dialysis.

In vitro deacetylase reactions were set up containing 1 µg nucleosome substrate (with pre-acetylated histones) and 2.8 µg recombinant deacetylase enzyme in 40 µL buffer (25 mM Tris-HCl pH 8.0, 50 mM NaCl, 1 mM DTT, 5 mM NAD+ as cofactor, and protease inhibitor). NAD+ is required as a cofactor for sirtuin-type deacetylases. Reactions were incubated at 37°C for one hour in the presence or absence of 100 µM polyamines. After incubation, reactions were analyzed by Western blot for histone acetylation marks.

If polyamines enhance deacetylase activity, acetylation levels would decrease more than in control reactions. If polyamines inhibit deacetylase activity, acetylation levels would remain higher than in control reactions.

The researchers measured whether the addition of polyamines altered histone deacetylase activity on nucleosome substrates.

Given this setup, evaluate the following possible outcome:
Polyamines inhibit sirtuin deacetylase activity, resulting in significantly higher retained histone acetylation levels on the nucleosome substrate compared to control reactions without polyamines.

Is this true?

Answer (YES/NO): NO